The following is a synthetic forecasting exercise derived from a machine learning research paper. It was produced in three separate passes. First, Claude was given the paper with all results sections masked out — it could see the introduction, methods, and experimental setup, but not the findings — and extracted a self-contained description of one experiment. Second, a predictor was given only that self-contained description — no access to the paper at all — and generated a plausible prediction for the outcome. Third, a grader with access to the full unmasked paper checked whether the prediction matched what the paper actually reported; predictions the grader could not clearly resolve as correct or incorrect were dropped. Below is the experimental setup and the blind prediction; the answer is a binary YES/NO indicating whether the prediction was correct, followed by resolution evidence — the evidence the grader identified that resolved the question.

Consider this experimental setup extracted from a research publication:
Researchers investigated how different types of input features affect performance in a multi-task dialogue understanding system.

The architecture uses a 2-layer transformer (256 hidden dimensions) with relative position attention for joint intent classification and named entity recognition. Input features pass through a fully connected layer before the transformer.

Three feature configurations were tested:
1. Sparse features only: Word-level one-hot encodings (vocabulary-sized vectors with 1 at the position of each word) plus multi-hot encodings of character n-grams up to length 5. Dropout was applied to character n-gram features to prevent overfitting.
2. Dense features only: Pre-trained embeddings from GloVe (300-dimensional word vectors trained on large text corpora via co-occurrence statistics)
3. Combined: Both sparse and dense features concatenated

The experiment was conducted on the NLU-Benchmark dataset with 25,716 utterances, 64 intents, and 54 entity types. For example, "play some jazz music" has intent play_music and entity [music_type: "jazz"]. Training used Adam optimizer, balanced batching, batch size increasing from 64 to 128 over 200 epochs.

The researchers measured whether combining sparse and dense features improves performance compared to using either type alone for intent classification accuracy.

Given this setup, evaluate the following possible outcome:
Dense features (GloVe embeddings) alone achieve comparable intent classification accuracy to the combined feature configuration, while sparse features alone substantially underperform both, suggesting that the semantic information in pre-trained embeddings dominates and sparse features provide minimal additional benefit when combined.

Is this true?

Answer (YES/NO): YES